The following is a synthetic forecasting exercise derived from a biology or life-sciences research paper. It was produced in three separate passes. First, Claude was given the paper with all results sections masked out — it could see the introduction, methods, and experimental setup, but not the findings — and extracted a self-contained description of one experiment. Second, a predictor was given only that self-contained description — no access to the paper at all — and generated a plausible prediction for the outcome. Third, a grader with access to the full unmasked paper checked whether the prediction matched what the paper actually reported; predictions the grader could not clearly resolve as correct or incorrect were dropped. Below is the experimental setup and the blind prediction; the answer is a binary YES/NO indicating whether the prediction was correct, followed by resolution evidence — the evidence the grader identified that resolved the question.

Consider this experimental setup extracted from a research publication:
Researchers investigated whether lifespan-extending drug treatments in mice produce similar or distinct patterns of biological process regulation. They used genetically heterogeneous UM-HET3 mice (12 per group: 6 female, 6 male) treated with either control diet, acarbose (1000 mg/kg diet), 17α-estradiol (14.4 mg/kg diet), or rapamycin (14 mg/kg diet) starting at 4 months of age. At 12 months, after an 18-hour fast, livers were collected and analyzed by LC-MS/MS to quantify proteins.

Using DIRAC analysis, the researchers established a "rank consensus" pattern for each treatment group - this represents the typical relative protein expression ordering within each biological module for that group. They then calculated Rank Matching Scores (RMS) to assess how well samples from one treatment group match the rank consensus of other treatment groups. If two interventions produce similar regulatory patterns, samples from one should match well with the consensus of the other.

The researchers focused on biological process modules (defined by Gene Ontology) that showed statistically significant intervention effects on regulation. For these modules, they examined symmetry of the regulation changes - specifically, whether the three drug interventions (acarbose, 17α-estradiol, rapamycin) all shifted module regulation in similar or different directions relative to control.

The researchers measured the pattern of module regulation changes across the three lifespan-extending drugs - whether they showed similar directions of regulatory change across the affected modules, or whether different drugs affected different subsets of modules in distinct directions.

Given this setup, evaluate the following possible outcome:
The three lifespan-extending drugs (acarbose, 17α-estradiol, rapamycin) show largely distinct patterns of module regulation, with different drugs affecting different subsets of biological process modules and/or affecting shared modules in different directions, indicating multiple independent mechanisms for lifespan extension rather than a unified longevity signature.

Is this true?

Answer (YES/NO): NO